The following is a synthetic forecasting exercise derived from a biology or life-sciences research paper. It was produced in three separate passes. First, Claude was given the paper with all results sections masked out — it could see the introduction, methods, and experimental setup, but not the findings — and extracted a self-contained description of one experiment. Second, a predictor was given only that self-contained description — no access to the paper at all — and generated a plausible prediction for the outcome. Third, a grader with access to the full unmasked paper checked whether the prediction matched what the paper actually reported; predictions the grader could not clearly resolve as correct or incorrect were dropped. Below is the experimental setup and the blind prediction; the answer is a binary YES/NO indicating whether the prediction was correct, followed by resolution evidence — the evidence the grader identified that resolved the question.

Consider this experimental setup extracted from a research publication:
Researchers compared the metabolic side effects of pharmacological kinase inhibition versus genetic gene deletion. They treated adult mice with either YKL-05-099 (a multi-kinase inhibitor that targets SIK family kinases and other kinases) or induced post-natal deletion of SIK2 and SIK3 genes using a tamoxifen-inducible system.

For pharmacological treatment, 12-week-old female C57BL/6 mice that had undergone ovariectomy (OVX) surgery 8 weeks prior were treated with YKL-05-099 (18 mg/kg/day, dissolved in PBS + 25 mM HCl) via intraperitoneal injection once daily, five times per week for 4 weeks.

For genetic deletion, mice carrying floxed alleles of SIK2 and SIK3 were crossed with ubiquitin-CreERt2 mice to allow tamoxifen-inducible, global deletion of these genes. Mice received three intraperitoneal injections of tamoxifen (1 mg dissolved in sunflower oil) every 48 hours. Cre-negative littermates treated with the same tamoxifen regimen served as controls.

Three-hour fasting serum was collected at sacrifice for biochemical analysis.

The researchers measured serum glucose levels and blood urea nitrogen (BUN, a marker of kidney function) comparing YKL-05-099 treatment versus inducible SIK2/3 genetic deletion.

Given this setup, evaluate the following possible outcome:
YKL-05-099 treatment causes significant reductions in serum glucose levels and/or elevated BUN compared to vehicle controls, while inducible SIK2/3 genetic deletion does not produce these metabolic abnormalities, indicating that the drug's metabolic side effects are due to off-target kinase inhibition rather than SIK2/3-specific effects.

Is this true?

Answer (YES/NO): NO